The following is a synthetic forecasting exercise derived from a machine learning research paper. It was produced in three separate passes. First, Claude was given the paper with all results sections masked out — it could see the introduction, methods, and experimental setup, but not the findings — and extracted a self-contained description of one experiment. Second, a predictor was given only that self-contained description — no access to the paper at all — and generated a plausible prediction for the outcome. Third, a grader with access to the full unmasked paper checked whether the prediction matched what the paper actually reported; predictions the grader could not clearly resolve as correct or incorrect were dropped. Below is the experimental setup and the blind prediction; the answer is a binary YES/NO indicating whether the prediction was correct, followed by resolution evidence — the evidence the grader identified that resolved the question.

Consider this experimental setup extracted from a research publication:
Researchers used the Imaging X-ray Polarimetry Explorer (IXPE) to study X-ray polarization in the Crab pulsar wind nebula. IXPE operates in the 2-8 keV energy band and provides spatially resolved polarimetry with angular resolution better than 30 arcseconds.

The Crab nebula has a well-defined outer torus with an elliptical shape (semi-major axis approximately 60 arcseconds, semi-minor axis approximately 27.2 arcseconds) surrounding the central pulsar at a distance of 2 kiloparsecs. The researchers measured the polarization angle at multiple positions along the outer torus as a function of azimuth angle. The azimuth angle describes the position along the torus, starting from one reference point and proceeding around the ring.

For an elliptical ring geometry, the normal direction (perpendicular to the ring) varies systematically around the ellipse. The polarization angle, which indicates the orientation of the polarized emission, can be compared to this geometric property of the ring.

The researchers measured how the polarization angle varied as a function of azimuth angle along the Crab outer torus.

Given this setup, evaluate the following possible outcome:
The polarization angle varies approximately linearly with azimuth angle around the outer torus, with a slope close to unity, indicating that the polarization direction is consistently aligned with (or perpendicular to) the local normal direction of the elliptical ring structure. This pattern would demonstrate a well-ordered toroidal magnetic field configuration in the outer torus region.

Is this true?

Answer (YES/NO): YES